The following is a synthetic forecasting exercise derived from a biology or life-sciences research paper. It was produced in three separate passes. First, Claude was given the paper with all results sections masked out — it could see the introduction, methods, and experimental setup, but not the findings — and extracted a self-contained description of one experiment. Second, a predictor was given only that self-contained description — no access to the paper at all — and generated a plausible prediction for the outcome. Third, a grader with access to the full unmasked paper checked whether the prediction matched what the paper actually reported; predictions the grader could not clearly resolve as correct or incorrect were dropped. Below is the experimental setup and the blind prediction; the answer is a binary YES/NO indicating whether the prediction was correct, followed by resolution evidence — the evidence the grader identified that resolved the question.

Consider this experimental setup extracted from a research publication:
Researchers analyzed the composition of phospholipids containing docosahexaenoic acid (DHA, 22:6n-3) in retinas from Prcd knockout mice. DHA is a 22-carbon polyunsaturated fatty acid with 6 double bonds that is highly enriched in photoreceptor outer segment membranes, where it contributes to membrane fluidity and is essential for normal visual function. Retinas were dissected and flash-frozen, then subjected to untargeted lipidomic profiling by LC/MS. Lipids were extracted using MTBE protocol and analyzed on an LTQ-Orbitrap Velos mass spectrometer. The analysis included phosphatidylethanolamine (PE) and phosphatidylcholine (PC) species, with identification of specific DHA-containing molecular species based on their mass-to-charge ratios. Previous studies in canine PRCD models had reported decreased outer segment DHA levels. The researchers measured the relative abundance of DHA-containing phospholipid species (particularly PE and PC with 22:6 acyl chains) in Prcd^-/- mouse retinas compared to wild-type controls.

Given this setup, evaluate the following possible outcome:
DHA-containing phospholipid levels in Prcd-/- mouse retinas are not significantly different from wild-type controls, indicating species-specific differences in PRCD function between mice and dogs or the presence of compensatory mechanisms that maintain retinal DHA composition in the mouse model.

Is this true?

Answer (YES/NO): NO